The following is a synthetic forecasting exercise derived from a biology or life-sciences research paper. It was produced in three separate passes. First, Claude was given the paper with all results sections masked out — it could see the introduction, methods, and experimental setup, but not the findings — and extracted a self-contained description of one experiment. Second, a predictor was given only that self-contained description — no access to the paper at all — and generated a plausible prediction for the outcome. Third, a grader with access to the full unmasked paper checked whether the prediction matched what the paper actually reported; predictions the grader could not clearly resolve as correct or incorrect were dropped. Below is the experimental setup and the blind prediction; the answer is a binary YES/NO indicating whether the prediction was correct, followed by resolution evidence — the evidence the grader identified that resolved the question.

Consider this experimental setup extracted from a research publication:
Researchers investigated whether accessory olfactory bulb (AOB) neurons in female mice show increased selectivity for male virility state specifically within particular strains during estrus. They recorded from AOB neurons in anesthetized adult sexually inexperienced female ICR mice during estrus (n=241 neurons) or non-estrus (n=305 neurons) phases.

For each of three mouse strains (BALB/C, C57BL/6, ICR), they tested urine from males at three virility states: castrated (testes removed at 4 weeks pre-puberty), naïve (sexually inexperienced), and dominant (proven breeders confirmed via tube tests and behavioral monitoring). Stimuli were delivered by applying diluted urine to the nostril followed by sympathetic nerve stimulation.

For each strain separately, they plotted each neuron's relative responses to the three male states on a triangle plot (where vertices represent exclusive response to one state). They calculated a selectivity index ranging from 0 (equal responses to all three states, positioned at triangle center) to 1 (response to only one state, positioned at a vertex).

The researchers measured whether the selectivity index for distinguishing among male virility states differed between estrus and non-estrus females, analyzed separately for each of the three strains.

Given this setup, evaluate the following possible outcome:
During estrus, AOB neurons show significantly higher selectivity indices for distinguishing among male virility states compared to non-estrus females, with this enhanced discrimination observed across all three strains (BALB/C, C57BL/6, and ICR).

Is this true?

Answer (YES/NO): NO